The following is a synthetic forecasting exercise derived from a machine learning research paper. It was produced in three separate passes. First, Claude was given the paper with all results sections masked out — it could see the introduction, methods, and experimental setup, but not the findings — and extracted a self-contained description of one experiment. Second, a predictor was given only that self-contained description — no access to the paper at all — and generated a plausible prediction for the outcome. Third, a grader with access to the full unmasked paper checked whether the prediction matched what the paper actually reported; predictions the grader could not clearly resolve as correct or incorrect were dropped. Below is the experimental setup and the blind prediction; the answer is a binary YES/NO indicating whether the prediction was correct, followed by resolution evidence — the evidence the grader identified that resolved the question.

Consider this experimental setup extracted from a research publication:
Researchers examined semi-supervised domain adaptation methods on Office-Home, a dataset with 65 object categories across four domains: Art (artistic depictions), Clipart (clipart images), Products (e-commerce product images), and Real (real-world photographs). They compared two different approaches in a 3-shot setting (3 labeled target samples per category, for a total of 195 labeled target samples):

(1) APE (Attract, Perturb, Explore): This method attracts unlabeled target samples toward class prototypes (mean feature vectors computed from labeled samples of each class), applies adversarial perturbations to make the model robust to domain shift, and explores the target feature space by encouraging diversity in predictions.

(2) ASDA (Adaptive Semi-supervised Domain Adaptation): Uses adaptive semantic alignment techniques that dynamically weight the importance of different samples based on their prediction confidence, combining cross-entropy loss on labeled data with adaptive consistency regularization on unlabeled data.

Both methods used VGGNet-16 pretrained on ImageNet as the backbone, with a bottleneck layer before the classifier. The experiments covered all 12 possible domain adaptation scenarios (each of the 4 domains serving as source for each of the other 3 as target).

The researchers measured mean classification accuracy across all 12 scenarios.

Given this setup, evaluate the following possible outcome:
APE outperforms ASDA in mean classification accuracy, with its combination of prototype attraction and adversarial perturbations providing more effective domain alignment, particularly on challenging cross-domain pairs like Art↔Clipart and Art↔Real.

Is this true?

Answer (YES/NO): NO